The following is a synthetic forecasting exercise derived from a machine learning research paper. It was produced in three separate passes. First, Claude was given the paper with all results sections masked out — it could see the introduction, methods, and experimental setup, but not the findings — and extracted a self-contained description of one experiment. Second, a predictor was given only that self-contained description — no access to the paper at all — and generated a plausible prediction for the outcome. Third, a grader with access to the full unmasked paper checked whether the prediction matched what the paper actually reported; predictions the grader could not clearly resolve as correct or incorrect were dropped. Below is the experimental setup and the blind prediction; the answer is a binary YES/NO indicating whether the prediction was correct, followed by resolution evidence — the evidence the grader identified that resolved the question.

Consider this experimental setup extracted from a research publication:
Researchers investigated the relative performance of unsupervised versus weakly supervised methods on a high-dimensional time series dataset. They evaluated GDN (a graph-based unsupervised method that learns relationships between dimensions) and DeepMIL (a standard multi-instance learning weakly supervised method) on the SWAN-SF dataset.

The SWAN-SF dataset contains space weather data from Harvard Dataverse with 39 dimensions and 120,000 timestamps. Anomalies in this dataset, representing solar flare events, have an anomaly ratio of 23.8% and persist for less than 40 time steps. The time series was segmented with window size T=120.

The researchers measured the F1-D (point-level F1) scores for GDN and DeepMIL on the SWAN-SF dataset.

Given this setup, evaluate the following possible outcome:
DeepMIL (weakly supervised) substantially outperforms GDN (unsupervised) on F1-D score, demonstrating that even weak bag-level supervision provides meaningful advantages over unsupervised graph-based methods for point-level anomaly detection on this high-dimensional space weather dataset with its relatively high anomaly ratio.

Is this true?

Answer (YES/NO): NO